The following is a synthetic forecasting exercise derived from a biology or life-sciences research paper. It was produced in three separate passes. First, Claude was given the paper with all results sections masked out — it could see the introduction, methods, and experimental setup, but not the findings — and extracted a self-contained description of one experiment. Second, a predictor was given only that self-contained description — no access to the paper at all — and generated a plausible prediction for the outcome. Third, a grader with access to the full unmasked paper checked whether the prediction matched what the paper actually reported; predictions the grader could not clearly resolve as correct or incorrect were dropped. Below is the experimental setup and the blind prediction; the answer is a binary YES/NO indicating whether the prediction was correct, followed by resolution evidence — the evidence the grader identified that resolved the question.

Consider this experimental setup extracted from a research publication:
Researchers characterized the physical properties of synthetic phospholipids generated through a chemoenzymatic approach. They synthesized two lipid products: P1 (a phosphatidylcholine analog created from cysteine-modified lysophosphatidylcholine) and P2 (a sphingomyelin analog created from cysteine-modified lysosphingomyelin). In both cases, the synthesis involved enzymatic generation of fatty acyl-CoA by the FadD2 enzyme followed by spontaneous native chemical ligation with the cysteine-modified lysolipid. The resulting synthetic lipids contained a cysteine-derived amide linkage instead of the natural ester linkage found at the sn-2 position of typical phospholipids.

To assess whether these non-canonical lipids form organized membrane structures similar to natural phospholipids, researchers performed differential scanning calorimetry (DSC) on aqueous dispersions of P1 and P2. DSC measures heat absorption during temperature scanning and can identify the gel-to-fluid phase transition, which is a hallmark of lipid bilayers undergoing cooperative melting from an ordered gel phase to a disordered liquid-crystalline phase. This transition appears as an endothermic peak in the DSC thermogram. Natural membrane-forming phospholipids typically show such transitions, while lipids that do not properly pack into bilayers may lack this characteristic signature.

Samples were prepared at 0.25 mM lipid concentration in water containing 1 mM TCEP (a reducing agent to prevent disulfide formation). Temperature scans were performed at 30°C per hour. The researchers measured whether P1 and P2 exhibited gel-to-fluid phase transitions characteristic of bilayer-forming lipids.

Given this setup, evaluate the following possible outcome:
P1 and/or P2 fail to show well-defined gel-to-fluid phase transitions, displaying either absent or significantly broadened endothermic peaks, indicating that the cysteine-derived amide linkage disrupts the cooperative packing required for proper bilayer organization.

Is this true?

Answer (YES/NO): NO